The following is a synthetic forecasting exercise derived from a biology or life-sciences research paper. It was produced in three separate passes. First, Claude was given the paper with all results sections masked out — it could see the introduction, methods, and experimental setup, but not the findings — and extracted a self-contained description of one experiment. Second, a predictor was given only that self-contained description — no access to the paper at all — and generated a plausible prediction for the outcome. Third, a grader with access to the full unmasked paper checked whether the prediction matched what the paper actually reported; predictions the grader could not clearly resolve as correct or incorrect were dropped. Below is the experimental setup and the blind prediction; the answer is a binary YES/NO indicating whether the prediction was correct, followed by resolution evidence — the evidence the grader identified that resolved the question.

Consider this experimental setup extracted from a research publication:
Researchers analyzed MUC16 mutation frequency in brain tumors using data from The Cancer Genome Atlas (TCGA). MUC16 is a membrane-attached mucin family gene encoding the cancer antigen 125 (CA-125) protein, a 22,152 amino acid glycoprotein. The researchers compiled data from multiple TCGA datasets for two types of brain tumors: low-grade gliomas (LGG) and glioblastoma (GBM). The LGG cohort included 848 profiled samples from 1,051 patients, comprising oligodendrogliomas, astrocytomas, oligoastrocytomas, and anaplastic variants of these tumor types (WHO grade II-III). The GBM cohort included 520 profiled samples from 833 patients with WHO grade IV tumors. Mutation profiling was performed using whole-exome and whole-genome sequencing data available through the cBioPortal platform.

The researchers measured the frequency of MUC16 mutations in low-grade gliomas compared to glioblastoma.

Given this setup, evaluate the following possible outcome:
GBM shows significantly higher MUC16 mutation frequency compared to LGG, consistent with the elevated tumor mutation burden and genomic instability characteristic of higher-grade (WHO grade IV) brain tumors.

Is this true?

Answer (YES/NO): YES